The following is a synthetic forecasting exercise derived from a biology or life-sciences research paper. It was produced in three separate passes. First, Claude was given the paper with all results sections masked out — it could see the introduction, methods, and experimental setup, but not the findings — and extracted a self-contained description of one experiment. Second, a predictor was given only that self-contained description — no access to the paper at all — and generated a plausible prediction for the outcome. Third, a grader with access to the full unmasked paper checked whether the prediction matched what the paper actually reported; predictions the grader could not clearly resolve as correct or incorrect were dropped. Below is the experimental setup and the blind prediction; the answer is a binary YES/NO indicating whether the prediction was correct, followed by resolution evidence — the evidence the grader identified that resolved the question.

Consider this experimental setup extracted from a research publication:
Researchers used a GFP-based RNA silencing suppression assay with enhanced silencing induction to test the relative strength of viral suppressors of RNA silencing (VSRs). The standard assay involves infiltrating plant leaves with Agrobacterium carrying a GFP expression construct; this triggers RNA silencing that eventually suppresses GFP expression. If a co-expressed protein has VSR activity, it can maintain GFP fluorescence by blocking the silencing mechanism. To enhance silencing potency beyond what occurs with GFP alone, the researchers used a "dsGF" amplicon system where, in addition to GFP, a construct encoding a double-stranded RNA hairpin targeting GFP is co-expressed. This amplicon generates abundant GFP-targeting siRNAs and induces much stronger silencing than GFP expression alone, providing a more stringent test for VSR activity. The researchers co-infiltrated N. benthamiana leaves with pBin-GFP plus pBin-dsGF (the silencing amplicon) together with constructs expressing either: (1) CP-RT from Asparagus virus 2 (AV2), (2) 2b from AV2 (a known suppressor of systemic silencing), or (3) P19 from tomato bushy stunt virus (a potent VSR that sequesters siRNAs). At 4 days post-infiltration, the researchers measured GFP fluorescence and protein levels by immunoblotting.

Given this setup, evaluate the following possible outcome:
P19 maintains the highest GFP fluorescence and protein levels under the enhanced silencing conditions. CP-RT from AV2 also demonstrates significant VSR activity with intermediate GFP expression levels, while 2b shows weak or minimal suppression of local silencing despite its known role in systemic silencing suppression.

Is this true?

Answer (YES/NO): NO